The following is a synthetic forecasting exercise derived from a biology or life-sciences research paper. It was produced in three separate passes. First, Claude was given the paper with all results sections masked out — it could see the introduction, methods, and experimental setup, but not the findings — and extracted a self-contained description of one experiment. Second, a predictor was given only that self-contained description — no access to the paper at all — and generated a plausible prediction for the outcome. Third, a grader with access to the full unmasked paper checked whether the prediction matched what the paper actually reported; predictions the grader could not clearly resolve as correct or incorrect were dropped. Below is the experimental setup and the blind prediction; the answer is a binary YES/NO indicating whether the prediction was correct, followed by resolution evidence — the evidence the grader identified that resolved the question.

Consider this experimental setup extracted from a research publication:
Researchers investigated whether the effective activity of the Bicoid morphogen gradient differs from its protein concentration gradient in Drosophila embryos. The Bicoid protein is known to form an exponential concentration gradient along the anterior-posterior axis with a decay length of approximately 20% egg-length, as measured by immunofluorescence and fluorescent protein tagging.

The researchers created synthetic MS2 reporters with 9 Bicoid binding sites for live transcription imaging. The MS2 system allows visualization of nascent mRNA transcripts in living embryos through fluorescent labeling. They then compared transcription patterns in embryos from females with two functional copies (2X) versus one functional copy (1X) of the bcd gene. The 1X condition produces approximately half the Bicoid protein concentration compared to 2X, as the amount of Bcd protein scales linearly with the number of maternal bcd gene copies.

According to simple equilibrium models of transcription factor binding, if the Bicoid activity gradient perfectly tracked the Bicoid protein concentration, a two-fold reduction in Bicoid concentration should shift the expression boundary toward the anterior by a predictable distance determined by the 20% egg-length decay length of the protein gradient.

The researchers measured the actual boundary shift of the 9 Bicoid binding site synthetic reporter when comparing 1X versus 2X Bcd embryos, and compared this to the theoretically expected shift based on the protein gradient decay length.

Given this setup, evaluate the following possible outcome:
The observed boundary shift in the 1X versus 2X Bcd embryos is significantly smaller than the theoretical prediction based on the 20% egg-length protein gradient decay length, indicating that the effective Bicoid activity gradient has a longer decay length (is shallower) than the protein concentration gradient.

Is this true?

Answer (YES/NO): NO